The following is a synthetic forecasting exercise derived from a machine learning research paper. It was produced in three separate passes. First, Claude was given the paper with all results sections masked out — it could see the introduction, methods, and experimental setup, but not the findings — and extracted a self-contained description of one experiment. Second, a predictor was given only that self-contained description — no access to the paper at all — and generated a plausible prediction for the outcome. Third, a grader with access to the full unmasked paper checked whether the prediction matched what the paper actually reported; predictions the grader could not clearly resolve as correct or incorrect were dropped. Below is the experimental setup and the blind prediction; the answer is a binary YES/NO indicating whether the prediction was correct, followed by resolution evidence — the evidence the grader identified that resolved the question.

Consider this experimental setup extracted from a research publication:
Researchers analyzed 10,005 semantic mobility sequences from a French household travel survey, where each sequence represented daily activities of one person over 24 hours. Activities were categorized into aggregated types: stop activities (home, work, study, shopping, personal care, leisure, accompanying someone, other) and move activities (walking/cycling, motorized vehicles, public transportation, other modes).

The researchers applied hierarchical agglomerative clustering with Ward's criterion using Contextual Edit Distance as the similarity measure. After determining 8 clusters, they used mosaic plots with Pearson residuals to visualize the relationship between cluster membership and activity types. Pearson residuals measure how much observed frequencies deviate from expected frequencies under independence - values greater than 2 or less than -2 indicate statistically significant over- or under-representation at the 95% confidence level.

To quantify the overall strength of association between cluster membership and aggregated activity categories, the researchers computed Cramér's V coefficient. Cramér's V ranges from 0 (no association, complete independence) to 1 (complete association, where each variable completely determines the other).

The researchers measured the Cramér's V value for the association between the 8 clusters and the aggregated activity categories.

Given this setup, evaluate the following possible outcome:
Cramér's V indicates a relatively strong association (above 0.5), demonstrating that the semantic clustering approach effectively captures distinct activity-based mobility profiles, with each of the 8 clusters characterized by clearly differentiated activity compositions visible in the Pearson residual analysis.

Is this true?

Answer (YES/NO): NO